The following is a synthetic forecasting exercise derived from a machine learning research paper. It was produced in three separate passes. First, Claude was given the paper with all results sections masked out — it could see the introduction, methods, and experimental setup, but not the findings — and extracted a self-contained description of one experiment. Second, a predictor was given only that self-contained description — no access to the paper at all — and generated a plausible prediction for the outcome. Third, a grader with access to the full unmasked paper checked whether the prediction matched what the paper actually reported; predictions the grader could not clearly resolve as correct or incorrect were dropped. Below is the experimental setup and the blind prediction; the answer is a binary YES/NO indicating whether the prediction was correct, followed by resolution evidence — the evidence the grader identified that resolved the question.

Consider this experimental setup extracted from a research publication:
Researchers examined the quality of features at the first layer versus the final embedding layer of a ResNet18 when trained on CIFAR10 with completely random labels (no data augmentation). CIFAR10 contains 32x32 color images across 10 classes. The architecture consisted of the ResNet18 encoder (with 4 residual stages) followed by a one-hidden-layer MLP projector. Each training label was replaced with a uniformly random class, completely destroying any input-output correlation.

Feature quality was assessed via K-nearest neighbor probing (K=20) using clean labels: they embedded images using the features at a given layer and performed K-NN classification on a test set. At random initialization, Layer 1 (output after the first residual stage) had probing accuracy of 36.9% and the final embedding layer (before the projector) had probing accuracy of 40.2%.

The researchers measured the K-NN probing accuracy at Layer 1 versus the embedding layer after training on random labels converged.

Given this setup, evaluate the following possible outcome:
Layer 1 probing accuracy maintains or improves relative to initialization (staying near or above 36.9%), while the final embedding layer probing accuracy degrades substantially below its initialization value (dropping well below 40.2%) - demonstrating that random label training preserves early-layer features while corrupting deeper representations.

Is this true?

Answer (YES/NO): NO